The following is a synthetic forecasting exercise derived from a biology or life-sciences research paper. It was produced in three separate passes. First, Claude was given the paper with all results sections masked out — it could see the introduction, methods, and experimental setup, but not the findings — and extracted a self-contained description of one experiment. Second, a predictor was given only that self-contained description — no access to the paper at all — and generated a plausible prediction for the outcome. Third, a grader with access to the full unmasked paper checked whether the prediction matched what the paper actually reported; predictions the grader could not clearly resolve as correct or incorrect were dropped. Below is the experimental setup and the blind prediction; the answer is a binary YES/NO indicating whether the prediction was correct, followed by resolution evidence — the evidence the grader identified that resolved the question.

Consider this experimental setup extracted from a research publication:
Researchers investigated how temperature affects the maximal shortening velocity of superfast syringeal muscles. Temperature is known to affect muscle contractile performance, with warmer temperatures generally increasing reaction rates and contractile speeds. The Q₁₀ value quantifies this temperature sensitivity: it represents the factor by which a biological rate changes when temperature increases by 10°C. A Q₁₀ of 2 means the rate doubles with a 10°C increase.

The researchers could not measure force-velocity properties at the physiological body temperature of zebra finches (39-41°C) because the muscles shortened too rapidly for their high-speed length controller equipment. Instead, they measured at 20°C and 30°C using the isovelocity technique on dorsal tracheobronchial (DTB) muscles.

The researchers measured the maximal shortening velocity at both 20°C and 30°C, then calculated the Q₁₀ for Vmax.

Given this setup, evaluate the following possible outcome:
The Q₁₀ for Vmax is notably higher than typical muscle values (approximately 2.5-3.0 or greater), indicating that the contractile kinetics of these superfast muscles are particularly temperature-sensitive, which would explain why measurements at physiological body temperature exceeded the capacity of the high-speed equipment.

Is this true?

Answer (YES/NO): NO